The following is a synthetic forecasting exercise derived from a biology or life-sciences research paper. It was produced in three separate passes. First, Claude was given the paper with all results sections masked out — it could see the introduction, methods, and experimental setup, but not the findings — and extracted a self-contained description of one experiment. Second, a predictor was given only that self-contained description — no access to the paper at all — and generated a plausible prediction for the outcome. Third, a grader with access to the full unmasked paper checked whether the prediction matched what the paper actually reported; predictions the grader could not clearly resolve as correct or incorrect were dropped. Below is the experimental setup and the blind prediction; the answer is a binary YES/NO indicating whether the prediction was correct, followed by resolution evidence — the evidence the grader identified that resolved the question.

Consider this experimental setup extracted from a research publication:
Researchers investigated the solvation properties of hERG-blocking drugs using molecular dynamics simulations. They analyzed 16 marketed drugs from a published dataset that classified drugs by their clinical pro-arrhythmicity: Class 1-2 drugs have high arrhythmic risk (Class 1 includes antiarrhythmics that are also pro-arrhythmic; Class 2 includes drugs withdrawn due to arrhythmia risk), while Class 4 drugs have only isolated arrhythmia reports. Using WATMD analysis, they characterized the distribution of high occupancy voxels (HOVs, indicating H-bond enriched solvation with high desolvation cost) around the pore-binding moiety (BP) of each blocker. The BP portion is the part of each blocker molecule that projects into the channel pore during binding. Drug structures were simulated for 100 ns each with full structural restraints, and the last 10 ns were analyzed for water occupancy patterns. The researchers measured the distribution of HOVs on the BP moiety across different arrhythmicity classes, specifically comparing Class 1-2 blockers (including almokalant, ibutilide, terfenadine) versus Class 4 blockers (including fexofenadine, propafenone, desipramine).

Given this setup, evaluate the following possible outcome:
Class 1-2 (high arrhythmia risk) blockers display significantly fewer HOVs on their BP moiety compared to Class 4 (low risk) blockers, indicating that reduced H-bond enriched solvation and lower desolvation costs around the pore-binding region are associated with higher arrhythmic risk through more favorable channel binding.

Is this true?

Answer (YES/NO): YES